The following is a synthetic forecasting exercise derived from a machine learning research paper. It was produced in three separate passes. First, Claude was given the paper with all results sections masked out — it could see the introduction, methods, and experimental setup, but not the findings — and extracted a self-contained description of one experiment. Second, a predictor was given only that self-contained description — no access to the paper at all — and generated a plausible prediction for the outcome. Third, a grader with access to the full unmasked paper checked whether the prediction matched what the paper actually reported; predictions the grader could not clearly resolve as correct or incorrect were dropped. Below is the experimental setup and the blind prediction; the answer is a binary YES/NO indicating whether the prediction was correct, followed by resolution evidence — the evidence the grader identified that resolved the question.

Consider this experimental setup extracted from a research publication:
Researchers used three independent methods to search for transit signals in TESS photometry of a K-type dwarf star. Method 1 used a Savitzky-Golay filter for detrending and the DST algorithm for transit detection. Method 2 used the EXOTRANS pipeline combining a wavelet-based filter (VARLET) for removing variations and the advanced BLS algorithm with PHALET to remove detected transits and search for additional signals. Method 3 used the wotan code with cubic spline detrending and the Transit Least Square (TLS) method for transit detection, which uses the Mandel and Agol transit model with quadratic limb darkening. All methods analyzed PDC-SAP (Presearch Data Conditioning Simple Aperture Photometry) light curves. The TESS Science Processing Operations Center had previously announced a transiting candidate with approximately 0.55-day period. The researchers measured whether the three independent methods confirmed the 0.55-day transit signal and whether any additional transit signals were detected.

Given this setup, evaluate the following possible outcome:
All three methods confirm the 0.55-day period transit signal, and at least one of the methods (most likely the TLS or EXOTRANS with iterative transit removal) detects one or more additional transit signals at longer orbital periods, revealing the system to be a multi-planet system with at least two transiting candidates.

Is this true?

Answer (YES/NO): NO